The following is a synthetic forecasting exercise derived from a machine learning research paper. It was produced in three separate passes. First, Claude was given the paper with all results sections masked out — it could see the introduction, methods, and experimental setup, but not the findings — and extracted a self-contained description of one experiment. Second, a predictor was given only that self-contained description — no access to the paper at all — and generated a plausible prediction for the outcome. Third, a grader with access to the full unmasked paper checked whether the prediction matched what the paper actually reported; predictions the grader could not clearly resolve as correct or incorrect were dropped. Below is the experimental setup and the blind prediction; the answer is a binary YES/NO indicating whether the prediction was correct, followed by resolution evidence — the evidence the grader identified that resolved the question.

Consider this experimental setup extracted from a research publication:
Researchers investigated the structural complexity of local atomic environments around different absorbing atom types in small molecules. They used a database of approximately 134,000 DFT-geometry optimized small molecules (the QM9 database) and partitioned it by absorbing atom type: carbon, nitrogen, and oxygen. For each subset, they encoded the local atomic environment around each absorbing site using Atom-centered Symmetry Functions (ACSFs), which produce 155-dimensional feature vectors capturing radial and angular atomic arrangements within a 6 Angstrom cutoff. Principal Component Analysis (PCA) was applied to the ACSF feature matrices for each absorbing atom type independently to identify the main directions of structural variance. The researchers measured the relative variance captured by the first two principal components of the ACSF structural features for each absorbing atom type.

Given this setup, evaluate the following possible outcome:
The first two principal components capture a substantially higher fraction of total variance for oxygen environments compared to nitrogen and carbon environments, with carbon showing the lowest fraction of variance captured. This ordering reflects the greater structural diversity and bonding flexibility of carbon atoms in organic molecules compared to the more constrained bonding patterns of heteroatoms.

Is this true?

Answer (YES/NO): YES